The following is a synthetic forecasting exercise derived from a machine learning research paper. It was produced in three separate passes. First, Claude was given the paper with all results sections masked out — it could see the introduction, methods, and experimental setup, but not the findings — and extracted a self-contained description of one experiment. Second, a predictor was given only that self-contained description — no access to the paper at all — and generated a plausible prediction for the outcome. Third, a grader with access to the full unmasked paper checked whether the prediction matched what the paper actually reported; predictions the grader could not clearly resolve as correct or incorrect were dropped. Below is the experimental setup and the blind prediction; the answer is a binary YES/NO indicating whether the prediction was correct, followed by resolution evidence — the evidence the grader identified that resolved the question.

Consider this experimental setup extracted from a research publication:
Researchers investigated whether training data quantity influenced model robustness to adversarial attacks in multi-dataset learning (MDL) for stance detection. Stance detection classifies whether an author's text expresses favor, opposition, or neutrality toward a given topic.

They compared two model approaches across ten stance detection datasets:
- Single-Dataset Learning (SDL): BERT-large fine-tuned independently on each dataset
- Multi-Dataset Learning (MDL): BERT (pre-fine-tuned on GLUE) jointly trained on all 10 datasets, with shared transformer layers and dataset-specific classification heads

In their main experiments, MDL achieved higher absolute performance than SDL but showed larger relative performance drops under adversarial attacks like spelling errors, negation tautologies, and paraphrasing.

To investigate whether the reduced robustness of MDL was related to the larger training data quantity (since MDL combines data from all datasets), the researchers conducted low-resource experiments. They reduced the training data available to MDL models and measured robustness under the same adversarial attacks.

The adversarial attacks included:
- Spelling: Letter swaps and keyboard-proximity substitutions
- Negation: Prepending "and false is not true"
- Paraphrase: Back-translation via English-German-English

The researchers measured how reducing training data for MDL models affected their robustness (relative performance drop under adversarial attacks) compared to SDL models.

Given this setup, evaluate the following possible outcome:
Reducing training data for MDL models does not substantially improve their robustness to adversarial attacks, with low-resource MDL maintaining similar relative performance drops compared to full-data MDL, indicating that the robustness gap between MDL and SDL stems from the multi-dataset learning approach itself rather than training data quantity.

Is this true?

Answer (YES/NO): NO